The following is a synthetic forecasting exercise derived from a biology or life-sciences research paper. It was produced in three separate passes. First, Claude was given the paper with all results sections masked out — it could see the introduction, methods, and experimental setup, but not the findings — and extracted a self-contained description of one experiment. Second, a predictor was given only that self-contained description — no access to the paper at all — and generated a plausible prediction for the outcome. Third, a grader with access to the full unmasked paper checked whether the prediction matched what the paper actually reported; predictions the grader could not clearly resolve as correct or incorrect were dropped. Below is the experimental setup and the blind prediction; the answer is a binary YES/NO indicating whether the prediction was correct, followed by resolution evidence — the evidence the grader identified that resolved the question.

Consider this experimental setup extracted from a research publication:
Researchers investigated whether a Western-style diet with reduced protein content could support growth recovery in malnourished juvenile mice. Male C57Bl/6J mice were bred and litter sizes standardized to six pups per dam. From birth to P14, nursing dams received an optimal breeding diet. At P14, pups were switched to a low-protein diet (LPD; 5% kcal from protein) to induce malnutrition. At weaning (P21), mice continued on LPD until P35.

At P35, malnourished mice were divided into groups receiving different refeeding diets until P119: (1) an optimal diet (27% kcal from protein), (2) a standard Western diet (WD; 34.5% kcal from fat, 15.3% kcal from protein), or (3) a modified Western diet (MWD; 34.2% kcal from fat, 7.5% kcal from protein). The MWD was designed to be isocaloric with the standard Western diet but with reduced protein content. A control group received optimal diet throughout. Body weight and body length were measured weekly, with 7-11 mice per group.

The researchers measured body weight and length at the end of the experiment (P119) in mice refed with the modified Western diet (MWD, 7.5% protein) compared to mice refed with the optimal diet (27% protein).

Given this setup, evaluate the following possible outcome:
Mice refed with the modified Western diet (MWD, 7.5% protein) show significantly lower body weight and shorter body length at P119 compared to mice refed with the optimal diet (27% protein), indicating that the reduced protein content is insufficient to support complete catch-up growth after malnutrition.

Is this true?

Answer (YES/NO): NO